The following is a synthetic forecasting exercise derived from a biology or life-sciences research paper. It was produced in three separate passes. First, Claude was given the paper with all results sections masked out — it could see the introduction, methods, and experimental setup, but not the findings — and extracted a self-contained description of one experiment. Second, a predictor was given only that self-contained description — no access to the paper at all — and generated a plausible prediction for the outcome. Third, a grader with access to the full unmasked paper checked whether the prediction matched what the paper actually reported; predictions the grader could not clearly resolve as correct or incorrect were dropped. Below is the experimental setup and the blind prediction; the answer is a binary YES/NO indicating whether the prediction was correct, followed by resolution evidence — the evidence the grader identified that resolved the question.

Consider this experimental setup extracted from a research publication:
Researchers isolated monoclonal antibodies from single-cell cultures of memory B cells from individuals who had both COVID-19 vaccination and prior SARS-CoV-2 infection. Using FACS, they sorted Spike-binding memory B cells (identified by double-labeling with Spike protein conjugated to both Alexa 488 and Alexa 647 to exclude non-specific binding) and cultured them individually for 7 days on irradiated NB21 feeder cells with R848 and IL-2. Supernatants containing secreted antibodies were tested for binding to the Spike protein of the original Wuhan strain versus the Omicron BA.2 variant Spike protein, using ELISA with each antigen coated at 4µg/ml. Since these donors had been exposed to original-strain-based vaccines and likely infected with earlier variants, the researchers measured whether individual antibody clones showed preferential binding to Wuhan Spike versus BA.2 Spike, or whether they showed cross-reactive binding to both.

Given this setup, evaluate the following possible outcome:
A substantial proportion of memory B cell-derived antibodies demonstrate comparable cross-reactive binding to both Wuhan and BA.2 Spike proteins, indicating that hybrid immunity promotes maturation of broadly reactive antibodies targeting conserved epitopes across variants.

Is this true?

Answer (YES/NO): YES